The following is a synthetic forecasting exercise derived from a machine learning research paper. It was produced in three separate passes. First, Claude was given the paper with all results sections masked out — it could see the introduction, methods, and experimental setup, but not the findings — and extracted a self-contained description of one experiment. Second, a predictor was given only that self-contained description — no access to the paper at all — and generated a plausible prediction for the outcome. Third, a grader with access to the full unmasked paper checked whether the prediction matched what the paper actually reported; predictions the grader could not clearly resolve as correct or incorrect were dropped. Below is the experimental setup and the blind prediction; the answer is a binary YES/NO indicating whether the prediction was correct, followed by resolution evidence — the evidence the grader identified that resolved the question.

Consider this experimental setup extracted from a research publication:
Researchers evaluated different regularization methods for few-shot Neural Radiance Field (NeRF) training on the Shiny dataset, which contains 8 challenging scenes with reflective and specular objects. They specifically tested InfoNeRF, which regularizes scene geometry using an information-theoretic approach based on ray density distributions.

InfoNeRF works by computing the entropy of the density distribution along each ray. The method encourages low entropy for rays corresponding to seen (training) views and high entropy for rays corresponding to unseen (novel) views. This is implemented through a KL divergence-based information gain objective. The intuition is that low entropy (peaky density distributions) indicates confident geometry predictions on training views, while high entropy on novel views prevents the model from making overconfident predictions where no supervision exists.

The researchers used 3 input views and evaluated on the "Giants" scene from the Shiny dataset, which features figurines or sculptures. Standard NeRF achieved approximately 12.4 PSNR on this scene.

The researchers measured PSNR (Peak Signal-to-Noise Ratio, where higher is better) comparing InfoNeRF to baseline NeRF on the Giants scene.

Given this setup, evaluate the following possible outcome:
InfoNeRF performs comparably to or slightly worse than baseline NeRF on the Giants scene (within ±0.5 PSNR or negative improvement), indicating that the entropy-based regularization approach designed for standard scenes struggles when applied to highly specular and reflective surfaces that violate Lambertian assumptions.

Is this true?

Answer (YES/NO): NO